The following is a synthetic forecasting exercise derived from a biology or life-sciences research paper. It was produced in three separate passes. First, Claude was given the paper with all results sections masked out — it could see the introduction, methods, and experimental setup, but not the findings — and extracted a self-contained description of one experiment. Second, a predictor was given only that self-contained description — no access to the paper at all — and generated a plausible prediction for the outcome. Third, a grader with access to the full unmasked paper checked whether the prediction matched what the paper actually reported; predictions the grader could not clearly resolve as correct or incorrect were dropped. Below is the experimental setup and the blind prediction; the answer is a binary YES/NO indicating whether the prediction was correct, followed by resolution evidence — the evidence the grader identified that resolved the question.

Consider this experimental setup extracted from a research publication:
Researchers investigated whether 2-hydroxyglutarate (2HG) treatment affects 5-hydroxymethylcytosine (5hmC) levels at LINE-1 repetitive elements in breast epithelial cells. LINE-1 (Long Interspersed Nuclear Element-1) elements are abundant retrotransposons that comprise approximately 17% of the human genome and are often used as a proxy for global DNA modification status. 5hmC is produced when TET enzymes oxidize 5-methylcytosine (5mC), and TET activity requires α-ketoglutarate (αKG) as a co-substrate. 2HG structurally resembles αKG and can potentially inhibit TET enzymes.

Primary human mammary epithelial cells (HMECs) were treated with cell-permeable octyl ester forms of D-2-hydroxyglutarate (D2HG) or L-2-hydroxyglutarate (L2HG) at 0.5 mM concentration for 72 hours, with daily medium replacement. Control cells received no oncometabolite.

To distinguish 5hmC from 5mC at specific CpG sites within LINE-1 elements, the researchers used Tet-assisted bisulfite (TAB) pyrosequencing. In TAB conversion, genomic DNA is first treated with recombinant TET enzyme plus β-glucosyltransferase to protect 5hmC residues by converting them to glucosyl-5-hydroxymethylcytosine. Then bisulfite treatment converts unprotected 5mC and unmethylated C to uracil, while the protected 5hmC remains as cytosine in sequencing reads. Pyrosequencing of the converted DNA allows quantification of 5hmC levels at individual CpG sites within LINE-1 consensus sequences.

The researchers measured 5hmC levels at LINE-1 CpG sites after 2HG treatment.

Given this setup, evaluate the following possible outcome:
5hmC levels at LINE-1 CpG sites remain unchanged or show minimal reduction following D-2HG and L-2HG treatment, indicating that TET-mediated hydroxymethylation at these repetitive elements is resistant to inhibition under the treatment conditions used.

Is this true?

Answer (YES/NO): NO